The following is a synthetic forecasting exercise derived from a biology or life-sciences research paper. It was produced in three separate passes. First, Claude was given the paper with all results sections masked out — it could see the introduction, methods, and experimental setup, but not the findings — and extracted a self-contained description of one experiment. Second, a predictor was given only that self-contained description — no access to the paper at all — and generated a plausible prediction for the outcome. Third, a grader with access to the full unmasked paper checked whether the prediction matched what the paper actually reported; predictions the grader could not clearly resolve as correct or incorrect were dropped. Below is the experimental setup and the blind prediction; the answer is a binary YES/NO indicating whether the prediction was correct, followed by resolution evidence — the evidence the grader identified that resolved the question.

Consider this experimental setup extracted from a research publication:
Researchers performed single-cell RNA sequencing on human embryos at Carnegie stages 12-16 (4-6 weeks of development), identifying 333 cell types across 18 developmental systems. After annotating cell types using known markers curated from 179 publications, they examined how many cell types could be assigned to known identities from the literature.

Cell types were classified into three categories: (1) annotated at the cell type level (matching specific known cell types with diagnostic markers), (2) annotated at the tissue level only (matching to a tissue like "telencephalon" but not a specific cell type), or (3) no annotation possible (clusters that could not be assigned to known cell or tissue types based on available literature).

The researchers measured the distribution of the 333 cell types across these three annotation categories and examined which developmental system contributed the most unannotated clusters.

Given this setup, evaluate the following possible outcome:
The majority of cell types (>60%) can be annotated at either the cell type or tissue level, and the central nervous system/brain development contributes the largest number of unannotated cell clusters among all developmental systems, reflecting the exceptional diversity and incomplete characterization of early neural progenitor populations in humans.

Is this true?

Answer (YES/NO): NO